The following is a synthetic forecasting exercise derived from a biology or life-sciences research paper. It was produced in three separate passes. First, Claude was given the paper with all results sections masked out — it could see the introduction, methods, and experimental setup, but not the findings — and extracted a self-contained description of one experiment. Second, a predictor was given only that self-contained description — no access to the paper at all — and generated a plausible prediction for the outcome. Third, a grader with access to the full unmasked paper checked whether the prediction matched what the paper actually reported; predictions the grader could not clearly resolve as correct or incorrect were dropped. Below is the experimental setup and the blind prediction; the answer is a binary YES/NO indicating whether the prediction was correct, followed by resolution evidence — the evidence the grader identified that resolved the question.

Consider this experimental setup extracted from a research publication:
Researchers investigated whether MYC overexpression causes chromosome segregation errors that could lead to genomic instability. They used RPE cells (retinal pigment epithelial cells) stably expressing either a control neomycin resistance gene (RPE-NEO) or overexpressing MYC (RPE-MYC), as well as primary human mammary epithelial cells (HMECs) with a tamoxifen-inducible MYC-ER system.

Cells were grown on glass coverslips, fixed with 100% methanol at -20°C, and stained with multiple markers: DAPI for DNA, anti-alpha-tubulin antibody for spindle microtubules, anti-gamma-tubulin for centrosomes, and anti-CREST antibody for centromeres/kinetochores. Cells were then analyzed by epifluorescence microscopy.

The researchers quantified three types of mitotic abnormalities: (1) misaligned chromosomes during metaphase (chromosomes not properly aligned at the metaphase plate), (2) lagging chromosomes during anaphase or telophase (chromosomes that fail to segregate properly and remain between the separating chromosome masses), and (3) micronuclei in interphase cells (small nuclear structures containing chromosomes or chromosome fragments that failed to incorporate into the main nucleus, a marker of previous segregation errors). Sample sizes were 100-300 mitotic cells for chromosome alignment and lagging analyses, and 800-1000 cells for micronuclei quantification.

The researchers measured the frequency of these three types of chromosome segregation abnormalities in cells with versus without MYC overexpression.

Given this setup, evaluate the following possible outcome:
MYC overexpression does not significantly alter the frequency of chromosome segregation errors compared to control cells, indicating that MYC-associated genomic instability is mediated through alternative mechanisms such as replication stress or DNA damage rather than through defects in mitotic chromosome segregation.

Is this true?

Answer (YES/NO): NO